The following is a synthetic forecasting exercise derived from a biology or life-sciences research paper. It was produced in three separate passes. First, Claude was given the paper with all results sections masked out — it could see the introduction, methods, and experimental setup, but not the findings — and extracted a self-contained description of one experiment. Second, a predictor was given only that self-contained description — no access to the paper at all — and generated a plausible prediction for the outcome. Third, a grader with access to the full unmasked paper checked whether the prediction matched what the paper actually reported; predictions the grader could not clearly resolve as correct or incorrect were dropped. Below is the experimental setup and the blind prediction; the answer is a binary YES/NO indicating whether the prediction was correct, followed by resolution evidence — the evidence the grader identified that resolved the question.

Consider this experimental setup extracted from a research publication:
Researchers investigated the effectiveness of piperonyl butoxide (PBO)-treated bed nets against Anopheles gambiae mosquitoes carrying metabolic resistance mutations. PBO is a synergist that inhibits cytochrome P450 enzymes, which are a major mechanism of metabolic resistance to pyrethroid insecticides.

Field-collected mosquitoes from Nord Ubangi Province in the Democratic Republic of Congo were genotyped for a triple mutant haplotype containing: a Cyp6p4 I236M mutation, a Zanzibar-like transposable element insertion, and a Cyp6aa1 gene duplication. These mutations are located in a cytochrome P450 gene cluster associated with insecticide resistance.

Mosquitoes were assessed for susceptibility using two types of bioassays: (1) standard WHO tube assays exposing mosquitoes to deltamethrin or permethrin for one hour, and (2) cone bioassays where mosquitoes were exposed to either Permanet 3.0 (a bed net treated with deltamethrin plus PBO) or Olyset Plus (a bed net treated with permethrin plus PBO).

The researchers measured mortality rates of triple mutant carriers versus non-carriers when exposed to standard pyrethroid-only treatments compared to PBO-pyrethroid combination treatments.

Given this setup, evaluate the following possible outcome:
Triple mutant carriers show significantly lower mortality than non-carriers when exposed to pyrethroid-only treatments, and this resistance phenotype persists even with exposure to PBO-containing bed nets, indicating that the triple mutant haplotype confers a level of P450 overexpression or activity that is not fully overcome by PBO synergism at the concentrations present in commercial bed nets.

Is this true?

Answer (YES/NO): NO